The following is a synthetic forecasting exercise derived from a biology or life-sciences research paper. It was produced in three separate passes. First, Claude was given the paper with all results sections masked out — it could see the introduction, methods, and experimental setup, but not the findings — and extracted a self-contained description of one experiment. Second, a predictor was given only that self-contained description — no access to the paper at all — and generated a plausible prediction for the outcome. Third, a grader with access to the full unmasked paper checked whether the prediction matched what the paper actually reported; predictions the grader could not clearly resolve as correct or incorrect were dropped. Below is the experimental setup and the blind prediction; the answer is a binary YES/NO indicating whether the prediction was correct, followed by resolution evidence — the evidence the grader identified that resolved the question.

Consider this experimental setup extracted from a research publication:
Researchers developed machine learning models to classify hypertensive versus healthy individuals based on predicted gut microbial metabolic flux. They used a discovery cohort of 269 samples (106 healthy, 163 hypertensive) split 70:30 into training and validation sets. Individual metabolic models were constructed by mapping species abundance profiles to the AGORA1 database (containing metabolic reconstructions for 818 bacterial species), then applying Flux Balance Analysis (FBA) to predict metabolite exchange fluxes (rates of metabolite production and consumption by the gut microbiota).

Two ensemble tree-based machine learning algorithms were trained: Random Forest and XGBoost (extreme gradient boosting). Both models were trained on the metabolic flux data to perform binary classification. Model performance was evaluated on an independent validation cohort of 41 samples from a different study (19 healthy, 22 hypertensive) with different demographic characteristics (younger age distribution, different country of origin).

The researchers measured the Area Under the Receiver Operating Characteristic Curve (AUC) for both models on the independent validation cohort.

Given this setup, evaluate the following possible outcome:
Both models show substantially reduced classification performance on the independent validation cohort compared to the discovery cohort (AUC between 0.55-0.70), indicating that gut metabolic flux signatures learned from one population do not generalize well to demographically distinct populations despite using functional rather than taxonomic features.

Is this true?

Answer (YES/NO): NO